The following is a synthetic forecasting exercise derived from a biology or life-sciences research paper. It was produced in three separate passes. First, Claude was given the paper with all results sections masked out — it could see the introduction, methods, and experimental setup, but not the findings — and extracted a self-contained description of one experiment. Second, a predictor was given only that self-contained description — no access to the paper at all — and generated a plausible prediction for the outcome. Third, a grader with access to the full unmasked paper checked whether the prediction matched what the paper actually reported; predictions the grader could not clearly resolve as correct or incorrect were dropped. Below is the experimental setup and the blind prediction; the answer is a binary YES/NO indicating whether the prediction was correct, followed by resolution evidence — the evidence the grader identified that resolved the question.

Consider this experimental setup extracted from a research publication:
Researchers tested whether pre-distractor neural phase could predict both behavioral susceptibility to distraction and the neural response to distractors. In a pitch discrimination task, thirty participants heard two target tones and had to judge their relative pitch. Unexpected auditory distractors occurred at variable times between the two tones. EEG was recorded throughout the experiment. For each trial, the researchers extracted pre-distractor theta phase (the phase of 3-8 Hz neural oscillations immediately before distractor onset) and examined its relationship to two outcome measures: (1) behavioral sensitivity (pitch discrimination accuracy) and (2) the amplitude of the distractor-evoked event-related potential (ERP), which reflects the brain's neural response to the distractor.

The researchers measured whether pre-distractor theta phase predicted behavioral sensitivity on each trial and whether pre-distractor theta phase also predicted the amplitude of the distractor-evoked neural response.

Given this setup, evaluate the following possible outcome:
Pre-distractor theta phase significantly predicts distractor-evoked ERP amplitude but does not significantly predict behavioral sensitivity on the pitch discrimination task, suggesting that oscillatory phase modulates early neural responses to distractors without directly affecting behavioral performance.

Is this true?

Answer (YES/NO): NO